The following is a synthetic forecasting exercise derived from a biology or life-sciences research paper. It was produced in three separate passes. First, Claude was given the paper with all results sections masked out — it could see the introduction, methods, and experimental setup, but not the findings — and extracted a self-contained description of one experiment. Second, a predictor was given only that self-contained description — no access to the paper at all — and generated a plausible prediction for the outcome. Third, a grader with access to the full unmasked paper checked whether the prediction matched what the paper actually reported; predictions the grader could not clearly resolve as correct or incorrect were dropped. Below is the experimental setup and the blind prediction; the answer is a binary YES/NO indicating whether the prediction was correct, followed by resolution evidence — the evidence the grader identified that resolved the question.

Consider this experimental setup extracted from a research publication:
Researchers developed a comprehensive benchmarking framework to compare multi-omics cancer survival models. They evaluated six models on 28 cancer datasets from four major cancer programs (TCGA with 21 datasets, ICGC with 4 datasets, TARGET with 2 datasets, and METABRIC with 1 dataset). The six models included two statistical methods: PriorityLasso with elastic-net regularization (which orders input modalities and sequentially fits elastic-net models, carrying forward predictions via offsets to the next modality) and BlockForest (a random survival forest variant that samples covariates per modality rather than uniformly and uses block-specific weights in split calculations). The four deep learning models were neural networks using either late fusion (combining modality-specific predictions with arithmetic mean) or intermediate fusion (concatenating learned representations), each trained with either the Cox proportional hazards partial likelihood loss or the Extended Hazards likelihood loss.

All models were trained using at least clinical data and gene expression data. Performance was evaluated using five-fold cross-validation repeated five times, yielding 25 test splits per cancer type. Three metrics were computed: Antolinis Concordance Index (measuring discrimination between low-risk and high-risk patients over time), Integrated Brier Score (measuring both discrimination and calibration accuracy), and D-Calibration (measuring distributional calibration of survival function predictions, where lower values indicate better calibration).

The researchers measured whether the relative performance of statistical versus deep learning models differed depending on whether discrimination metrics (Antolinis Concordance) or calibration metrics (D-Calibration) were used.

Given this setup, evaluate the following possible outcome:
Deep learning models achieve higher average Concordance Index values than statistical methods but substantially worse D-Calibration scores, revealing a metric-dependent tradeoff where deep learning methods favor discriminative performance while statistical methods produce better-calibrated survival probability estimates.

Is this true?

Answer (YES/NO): YES